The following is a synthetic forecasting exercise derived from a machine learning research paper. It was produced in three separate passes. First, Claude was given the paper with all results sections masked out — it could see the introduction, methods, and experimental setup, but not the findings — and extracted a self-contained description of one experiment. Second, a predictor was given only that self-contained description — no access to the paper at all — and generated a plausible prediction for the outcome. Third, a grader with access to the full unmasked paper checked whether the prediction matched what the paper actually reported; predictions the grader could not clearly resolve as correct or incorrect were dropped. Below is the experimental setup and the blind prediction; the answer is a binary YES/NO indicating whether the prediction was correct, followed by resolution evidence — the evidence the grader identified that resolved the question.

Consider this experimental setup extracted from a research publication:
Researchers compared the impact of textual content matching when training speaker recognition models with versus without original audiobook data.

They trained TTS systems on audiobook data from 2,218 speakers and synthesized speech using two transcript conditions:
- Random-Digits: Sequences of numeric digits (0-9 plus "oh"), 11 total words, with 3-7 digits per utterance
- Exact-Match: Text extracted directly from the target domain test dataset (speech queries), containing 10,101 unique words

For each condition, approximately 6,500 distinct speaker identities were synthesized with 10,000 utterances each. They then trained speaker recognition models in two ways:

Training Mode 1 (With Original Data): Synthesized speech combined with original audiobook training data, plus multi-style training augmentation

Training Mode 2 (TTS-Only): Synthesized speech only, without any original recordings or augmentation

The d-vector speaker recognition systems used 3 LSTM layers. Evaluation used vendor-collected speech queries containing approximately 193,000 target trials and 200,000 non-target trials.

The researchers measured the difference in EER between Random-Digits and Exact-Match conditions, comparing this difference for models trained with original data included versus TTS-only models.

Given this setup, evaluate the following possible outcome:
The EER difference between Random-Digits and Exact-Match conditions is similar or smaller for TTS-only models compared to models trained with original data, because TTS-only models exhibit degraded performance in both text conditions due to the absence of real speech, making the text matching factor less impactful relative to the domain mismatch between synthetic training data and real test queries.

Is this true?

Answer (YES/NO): NO